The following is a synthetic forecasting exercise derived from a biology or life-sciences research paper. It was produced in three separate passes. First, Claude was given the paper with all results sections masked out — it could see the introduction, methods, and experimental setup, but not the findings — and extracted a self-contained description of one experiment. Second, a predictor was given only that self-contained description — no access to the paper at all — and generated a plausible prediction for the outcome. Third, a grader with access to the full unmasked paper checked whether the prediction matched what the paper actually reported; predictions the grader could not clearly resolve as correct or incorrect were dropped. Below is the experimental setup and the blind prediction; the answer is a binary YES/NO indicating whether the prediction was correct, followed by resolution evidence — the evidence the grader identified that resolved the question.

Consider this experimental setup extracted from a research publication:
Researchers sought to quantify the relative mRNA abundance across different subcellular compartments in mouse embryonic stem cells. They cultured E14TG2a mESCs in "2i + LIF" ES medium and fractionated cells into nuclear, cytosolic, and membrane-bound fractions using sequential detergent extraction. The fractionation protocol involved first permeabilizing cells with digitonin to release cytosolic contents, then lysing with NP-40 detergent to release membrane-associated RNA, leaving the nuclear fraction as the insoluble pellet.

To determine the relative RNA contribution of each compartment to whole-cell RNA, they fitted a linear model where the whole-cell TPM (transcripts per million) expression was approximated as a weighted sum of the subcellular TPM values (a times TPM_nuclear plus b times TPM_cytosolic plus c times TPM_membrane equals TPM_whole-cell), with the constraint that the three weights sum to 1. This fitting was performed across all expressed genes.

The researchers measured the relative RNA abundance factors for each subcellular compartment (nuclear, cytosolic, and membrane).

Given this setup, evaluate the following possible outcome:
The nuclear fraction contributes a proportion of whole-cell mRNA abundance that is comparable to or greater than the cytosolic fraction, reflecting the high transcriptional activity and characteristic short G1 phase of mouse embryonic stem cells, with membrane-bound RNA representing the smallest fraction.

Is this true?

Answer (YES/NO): NO